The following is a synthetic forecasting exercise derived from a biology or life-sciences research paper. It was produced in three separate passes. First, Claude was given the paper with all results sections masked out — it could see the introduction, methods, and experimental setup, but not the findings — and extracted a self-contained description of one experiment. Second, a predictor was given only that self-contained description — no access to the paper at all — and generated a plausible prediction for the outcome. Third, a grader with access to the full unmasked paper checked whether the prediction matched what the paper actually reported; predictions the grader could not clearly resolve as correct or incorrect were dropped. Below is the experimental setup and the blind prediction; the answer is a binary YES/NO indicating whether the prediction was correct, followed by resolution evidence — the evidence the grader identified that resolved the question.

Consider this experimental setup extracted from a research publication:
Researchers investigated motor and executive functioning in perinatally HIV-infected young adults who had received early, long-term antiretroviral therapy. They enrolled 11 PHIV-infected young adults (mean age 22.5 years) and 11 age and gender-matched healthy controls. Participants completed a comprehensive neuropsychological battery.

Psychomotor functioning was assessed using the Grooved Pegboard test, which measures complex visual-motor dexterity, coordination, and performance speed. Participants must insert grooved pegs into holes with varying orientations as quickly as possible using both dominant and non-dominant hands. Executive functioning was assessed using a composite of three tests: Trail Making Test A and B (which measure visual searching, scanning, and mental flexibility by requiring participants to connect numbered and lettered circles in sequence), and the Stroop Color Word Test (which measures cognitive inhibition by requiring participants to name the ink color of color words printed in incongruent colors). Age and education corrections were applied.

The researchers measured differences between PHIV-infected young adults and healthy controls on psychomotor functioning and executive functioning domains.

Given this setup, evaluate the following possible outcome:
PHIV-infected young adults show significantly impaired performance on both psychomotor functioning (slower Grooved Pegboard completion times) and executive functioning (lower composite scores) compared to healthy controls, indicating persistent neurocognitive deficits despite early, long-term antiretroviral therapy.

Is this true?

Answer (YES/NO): NO